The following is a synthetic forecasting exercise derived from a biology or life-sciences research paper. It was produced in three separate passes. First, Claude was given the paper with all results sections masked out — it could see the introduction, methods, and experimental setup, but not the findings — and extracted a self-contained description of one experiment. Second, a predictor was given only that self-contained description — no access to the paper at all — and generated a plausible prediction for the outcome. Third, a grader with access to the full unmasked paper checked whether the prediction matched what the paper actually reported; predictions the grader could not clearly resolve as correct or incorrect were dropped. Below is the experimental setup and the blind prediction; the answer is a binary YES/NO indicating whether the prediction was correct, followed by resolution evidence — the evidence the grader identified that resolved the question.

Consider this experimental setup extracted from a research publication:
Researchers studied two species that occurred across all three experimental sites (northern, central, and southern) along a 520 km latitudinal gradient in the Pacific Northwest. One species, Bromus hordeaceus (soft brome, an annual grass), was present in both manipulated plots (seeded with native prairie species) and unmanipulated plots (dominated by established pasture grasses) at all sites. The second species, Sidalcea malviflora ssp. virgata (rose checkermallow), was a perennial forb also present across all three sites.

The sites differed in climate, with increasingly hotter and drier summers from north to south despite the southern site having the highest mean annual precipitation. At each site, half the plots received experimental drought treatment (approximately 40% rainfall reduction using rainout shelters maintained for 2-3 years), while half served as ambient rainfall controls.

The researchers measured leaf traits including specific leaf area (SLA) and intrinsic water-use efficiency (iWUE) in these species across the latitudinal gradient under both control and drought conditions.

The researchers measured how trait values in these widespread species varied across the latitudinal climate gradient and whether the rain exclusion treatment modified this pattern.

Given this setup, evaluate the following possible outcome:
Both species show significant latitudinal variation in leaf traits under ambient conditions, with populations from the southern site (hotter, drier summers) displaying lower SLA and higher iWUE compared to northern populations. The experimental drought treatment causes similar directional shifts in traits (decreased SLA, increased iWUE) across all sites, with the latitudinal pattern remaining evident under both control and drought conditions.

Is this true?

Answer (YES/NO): NO